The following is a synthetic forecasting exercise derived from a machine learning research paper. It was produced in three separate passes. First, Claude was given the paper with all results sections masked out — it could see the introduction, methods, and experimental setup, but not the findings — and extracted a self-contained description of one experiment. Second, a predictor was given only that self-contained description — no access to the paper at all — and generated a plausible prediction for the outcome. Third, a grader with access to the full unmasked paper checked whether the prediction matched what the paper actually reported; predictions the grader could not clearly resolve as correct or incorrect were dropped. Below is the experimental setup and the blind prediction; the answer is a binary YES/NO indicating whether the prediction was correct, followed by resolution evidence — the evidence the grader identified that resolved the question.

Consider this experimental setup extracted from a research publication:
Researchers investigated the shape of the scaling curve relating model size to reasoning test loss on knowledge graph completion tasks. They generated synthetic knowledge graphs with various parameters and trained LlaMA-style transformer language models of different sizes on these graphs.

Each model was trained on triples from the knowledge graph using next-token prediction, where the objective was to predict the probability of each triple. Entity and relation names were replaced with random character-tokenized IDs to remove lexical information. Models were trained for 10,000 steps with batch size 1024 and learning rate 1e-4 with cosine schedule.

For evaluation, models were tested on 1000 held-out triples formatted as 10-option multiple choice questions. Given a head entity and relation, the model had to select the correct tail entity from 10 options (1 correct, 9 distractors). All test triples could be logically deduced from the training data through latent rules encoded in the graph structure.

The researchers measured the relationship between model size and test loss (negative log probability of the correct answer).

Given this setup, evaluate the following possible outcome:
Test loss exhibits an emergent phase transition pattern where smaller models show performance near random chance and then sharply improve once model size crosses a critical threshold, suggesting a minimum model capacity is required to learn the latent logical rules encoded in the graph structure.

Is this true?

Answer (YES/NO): NO